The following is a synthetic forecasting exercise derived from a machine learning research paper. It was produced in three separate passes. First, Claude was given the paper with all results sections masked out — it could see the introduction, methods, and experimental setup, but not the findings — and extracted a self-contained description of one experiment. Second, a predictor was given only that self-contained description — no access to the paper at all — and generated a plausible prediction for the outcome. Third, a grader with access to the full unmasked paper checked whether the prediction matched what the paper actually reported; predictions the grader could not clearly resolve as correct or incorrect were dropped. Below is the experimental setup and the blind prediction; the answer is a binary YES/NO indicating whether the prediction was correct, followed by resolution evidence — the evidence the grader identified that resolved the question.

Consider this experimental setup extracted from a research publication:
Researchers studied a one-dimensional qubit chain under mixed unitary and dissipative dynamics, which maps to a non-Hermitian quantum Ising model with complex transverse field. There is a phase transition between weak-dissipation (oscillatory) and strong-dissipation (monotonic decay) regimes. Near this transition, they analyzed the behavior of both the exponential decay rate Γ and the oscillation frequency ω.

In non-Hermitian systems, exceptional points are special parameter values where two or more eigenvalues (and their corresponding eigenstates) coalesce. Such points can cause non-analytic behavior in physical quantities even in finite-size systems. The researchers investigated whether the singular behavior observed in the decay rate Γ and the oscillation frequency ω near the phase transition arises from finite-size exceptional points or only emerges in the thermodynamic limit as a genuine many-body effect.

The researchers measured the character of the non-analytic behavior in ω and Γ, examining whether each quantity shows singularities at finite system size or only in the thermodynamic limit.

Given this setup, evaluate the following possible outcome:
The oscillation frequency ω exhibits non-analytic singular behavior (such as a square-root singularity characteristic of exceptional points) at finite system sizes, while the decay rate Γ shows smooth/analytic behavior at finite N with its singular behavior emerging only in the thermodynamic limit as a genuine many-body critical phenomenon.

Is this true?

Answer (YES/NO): YES